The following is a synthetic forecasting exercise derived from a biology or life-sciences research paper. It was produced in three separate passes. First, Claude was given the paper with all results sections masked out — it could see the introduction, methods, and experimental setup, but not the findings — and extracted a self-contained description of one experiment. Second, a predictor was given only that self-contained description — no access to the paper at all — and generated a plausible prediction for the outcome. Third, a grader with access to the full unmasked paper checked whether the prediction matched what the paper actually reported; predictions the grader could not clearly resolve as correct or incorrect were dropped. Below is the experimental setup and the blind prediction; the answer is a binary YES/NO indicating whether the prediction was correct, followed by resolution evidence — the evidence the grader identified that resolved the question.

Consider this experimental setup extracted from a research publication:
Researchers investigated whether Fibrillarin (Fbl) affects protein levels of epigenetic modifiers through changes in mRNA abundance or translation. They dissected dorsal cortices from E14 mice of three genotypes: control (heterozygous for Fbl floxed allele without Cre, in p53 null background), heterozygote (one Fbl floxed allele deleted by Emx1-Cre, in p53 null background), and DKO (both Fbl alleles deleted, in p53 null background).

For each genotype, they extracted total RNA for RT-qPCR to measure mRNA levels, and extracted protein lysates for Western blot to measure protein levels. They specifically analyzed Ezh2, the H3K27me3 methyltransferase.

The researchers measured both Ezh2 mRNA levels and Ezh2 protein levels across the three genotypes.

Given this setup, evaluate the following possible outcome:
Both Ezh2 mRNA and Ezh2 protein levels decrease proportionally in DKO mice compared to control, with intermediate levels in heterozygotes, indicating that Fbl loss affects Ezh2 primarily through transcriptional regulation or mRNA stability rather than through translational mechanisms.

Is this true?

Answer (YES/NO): NO